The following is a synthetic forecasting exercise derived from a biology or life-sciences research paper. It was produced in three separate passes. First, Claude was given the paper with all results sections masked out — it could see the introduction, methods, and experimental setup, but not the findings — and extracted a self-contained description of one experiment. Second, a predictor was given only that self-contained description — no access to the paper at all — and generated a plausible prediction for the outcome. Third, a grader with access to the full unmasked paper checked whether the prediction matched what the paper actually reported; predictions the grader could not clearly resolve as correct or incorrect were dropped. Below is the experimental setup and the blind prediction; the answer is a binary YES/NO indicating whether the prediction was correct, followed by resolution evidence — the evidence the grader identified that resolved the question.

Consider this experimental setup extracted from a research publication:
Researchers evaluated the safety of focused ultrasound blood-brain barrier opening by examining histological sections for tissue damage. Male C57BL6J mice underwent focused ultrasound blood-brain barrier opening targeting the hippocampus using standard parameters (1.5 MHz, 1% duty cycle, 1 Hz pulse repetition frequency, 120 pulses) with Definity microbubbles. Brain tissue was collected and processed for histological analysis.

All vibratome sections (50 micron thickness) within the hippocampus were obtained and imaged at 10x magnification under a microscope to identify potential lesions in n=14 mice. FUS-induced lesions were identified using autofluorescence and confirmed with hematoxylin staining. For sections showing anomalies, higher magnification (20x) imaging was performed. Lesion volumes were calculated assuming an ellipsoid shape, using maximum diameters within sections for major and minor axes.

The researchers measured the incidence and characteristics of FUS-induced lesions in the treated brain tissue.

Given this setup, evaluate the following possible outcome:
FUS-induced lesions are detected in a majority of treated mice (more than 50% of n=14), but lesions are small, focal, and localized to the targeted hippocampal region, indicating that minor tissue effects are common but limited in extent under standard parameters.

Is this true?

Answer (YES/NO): YES